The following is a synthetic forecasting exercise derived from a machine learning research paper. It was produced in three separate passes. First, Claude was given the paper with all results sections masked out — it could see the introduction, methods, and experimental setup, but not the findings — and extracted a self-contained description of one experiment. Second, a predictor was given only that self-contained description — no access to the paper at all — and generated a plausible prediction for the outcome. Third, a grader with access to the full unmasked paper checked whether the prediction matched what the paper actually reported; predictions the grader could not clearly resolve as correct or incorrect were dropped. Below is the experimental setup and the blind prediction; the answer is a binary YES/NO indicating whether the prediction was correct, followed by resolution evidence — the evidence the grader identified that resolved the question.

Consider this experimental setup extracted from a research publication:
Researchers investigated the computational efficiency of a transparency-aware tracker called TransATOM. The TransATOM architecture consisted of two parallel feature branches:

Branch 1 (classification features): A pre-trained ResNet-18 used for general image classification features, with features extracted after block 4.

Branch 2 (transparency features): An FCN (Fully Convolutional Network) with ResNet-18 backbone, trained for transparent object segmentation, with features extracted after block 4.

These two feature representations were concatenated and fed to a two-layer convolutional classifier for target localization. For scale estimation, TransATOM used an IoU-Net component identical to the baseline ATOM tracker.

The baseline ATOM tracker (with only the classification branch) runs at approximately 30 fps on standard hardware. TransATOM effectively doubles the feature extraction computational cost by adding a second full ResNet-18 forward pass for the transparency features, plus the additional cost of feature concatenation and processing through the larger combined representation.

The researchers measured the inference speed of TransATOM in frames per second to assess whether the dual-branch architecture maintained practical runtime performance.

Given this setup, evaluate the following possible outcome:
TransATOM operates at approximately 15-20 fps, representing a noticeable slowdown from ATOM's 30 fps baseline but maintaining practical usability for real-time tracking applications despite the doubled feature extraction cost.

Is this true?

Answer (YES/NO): NO